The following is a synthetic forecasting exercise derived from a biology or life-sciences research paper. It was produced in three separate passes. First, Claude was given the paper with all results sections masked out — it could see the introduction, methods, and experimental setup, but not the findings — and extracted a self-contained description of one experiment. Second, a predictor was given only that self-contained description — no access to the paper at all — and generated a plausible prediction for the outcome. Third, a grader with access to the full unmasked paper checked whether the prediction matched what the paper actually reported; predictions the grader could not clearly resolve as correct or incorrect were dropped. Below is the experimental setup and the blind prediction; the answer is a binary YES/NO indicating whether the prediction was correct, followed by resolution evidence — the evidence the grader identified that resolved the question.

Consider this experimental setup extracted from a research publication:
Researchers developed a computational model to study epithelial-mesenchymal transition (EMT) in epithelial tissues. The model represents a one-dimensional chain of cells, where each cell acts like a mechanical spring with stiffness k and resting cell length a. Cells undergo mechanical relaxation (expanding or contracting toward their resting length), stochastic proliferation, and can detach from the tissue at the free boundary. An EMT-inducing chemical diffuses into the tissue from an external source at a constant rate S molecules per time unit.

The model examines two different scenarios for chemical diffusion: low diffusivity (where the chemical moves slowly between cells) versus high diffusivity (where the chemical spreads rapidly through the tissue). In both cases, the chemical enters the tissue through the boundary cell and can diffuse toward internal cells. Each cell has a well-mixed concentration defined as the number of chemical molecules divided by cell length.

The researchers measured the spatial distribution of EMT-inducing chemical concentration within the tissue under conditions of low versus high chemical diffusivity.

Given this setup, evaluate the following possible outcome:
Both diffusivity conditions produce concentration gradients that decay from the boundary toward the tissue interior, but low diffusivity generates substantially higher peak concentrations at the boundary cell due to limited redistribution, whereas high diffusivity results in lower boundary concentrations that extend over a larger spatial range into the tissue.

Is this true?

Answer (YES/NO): YES